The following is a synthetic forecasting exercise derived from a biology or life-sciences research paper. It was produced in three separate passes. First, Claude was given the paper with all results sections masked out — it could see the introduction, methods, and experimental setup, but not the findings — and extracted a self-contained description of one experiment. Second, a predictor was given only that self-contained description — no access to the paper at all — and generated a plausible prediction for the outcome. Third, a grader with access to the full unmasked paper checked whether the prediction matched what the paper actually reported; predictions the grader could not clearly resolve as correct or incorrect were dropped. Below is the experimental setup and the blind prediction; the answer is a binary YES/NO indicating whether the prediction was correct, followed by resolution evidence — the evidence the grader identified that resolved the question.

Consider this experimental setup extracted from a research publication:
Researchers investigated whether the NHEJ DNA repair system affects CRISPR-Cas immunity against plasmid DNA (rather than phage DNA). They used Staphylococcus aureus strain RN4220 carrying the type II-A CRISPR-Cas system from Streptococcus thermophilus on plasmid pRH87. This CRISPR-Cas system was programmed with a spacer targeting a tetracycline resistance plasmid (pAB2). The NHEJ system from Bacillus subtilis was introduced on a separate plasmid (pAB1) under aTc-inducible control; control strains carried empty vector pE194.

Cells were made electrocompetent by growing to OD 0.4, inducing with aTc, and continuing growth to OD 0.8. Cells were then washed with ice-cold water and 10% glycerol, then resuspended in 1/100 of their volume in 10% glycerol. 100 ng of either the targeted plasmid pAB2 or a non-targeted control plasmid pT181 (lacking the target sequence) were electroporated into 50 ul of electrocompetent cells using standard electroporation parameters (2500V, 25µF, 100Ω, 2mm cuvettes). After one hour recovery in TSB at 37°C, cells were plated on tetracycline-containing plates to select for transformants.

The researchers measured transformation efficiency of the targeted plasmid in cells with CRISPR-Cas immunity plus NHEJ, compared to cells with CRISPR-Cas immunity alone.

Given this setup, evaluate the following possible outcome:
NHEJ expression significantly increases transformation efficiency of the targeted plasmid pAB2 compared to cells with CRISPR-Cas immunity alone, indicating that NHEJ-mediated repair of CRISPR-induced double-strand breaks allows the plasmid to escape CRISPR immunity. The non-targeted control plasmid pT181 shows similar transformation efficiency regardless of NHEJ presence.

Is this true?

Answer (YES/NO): NO